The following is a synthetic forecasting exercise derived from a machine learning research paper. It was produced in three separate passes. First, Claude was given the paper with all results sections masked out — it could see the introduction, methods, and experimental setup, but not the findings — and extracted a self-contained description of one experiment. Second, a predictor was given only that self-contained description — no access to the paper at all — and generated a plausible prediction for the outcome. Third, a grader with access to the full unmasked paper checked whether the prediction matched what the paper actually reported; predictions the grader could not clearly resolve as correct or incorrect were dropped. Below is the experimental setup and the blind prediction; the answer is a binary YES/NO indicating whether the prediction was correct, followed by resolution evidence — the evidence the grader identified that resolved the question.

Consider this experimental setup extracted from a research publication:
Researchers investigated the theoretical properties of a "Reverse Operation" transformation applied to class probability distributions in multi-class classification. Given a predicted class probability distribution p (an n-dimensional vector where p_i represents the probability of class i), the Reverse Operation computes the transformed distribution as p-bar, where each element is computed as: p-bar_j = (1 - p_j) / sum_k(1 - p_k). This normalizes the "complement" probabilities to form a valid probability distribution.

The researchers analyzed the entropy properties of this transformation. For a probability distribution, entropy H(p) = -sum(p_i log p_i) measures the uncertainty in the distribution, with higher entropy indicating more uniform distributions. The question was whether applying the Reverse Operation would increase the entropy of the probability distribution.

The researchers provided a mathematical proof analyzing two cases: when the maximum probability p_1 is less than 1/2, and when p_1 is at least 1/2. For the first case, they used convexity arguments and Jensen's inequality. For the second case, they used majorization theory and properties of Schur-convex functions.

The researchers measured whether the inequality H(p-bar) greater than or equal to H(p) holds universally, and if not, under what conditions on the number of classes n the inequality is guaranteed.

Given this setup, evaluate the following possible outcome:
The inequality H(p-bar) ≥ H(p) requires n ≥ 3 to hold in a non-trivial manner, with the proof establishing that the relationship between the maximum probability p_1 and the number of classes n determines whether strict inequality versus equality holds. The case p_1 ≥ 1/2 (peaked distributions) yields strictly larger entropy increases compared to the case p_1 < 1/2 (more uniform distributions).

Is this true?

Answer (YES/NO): NO